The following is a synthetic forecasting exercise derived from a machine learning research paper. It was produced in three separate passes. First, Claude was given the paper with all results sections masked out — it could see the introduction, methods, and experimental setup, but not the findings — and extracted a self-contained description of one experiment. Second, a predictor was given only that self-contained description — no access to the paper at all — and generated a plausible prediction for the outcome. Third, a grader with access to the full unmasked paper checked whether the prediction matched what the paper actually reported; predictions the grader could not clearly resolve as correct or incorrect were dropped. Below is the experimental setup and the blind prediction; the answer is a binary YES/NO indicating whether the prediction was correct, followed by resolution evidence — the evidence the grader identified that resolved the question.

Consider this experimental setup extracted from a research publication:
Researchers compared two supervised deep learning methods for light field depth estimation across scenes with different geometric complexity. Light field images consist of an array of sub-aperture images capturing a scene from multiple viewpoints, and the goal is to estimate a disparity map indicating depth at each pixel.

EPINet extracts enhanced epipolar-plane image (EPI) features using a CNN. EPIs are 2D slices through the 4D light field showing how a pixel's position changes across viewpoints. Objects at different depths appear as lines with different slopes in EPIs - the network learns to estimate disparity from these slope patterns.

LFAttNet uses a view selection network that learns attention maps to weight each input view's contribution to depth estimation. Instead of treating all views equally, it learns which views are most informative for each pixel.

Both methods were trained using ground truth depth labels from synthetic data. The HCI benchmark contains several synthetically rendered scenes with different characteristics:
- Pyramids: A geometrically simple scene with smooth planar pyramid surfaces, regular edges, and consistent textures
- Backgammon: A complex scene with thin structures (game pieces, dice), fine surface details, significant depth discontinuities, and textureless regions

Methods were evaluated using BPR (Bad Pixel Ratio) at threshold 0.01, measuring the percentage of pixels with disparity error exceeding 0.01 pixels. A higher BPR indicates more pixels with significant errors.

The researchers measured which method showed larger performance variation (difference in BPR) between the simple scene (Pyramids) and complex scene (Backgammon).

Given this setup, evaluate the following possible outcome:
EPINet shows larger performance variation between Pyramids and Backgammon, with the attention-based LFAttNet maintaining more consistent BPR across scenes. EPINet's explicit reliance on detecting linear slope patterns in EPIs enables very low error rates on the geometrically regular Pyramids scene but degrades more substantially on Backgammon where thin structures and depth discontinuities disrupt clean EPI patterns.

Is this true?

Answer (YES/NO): NO